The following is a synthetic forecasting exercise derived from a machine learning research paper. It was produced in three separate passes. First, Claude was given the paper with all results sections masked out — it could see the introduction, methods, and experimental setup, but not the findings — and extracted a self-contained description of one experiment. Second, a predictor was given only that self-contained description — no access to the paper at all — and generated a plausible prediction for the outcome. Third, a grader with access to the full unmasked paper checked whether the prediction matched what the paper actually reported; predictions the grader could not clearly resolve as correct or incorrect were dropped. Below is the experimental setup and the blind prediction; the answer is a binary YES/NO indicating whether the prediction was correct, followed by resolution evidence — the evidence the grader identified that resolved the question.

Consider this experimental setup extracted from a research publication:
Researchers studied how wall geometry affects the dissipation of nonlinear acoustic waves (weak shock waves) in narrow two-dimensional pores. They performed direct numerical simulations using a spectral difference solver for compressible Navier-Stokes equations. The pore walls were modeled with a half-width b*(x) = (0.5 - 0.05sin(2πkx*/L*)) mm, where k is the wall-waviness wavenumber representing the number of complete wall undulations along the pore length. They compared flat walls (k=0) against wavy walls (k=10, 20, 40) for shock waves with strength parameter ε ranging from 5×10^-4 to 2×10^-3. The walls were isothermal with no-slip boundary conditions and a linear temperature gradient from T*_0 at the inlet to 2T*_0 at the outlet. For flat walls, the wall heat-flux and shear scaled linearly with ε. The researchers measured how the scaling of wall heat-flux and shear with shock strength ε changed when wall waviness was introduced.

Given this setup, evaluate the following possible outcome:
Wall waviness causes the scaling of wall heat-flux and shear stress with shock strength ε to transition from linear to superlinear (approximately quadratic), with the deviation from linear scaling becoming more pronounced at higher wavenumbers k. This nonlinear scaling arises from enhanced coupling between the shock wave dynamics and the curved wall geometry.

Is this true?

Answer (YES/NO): NO